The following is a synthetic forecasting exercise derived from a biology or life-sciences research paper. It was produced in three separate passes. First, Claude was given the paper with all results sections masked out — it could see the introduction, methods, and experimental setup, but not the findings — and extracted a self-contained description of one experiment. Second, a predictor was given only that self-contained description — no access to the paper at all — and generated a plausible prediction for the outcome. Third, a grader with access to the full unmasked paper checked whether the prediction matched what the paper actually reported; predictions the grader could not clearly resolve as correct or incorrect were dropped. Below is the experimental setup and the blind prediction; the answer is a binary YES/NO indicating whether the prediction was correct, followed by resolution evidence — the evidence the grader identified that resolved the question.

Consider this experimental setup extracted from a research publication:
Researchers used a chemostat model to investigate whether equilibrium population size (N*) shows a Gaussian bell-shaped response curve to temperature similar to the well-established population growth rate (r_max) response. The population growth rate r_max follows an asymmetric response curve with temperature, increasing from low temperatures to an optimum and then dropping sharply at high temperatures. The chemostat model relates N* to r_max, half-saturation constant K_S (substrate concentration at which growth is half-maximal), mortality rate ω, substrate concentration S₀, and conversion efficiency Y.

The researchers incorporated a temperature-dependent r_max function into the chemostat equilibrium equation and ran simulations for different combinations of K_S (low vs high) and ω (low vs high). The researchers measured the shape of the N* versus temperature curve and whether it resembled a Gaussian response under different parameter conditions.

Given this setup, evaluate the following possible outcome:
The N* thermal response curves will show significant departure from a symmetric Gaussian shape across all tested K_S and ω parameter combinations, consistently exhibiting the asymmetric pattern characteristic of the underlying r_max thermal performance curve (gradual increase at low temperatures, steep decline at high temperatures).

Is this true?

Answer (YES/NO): NO